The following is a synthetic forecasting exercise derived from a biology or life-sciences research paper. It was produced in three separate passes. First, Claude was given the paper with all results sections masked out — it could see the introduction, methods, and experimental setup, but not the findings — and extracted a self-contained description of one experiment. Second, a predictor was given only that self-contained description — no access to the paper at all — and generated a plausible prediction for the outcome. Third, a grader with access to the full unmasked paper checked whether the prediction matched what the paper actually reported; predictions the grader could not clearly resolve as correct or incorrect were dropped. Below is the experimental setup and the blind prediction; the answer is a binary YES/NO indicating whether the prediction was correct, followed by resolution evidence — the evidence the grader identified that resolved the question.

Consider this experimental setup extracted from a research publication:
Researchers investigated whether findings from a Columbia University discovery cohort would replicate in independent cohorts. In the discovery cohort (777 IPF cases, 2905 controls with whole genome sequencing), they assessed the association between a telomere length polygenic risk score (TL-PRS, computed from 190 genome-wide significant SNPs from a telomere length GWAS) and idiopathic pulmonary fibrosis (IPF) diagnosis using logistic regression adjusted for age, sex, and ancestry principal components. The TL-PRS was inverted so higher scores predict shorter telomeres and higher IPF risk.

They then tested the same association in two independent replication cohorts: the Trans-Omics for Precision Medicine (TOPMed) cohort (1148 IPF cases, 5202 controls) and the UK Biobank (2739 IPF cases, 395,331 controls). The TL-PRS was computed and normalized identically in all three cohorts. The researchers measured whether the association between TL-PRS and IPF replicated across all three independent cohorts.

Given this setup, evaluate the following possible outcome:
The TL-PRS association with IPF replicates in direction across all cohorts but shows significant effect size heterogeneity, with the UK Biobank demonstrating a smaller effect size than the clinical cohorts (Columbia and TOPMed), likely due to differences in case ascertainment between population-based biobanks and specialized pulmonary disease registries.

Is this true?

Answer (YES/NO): YES